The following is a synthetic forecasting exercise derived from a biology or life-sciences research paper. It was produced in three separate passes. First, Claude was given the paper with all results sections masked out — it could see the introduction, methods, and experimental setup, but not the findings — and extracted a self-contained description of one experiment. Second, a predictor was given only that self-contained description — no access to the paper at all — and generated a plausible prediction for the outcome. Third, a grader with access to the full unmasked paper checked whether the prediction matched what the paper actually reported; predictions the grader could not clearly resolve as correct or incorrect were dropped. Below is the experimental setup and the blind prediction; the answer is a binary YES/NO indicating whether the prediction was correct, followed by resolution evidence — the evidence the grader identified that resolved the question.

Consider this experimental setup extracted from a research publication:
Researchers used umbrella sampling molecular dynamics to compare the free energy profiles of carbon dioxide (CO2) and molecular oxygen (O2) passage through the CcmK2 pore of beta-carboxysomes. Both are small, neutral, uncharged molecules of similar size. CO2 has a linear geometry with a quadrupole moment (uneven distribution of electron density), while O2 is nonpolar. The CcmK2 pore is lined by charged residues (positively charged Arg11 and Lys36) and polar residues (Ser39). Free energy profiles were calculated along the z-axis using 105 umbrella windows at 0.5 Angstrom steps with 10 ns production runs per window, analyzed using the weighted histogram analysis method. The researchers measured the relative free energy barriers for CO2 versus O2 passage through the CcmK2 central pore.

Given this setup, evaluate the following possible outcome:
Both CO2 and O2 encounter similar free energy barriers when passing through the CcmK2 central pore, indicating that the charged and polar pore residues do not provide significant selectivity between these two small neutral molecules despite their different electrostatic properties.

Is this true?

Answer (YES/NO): YES